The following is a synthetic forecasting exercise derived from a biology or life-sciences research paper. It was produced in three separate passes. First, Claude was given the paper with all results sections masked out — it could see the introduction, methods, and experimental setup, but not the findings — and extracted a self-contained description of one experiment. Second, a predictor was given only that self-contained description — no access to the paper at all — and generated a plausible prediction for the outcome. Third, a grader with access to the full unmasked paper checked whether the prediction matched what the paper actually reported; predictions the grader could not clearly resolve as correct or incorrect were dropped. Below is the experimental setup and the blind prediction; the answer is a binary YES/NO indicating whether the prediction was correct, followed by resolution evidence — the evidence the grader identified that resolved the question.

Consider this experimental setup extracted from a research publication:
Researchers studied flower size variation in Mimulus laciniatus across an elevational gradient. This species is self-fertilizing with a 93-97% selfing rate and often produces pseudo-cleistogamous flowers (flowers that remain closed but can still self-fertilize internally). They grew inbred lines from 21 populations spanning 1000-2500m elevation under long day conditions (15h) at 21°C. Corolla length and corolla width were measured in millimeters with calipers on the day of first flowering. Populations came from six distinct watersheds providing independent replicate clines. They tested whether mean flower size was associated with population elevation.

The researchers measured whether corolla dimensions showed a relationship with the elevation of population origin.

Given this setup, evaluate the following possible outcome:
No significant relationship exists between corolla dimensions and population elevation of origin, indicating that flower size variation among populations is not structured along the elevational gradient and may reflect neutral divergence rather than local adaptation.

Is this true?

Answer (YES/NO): NO